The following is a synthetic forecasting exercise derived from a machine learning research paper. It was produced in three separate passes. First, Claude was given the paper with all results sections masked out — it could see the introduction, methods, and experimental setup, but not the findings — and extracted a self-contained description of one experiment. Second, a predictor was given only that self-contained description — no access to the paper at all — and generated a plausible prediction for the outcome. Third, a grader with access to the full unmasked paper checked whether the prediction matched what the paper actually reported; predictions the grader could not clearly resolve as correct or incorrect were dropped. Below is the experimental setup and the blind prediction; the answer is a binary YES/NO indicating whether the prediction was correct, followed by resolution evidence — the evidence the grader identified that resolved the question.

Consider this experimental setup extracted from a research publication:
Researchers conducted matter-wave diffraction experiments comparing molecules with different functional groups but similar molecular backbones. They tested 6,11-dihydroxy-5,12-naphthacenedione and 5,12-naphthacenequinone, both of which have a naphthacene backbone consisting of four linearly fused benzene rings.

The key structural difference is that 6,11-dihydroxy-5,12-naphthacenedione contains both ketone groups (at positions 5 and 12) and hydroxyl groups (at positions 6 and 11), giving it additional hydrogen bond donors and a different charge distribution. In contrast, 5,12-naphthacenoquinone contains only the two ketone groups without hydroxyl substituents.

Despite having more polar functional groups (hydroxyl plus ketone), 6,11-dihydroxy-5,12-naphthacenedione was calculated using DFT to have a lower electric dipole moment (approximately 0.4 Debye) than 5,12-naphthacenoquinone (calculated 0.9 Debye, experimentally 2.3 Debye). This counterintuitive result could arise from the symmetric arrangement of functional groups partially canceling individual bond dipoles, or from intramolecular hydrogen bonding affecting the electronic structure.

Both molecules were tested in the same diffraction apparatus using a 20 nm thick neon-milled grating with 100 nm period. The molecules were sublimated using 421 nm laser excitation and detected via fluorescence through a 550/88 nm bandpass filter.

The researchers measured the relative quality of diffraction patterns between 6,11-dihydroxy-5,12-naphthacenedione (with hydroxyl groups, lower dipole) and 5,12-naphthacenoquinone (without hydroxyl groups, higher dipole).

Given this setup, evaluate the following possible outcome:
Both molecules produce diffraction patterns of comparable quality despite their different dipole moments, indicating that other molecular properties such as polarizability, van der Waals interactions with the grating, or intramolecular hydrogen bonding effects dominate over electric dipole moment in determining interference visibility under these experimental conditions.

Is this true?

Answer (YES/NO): NO